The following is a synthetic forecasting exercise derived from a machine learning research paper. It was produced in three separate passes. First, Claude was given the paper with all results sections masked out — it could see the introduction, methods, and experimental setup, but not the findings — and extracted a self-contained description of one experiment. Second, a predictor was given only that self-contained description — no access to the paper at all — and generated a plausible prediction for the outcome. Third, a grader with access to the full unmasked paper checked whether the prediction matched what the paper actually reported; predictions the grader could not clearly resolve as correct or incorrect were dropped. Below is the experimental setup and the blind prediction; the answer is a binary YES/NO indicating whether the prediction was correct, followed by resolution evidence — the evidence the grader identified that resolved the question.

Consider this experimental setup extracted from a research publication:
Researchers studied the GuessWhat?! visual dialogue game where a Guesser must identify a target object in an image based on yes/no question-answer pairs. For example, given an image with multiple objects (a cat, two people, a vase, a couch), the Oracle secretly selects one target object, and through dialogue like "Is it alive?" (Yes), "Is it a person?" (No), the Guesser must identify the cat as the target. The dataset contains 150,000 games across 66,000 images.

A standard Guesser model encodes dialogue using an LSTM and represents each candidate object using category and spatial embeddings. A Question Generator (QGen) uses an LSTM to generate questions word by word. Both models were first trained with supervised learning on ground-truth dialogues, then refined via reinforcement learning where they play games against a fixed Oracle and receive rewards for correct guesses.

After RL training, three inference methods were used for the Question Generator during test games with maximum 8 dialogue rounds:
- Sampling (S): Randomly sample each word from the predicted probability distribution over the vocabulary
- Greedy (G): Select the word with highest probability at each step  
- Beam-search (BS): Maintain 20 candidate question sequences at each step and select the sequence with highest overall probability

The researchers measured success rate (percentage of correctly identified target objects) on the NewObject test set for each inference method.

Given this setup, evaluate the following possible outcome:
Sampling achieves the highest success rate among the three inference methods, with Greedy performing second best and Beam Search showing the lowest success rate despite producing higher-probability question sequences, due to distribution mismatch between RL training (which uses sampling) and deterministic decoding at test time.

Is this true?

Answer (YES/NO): NO